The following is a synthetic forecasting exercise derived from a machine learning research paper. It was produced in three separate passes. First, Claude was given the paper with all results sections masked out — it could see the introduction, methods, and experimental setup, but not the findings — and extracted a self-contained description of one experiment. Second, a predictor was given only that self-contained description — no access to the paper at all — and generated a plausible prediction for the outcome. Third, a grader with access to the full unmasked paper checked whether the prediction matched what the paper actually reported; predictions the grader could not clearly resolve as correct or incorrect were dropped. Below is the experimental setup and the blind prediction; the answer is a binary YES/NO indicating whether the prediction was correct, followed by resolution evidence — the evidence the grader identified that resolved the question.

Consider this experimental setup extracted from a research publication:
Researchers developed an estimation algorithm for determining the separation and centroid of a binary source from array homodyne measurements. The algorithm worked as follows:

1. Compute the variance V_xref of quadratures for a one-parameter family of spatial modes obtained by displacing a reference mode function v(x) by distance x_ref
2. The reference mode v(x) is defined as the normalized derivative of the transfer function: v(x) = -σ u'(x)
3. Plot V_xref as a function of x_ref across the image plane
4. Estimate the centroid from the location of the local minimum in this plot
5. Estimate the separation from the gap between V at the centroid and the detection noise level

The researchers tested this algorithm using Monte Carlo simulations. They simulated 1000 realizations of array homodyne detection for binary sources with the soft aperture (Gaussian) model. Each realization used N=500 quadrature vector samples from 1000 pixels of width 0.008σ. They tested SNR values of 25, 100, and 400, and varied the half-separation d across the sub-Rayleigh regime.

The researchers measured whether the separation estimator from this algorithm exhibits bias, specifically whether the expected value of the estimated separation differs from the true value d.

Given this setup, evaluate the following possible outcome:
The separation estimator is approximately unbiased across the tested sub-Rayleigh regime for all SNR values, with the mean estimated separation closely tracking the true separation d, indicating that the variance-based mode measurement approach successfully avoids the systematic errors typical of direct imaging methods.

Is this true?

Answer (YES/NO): NO